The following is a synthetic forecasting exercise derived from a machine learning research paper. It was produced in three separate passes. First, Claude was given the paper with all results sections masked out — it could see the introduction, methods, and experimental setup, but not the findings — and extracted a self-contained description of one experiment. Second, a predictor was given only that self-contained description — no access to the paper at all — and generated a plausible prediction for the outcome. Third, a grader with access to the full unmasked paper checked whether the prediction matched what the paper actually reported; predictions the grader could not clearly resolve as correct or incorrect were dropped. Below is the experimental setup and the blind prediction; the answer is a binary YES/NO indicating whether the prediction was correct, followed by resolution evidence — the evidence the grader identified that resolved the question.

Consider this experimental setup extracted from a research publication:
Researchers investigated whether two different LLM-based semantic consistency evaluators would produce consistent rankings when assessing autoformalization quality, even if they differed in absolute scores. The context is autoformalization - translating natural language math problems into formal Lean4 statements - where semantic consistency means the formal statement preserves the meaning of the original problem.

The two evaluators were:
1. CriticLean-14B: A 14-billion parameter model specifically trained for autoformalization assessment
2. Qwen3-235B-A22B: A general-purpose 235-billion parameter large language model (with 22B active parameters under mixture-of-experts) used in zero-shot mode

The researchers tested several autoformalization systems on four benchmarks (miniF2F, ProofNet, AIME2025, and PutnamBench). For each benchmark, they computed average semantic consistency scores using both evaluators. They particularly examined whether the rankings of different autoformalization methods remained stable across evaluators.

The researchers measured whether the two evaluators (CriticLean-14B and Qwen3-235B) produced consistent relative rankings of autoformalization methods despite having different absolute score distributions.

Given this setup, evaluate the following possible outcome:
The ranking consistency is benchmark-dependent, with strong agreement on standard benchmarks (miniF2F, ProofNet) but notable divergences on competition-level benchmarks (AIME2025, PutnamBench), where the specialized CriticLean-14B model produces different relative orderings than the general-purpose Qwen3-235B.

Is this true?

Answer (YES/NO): NO